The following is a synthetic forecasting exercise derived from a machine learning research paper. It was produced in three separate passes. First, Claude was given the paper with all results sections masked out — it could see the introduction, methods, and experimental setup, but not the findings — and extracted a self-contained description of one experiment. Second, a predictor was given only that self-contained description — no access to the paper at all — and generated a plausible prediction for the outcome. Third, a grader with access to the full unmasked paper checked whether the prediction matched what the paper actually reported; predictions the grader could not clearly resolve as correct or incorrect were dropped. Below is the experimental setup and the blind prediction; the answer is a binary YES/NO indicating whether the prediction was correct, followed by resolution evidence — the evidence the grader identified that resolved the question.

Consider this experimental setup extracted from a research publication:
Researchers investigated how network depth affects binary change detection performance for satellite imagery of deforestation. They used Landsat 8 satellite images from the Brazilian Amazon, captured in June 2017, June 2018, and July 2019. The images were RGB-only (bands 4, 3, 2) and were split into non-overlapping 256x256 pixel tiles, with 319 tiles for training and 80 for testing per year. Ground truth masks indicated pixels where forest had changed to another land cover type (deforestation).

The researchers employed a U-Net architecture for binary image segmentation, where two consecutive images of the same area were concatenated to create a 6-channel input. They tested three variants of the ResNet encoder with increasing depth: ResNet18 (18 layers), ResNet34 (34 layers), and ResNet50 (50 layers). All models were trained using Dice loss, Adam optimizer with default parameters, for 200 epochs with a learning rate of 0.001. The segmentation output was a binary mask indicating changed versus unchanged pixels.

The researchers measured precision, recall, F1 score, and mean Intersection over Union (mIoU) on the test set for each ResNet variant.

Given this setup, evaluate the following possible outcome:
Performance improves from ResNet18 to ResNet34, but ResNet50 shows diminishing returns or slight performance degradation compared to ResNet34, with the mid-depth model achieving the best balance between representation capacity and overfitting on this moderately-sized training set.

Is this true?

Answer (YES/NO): NO